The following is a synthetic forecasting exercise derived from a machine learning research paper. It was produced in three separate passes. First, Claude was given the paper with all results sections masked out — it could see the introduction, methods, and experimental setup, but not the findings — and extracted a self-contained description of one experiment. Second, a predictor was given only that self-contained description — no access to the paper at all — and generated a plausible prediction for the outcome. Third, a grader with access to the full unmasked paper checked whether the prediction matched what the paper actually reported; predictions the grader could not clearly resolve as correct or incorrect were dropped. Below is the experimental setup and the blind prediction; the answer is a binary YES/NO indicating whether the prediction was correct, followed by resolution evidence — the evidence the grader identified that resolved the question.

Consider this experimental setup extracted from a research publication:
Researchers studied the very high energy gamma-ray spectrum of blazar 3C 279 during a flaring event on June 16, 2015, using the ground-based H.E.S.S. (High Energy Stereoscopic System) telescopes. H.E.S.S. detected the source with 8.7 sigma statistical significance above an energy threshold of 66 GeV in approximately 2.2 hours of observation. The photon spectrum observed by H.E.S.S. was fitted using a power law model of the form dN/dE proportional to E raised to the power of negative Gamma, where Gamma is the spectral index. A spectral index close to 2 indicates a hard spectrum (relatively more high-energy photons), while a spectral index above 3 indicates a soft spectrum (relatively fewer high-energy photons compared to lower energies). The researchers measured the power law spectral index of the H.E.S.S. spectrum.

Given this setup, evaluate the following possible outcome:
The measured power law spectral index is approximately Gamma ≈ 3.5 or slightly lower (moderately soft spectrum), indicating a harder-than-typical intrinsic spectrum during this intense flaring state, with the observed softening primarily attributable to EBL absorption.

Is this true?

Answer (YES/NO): NO